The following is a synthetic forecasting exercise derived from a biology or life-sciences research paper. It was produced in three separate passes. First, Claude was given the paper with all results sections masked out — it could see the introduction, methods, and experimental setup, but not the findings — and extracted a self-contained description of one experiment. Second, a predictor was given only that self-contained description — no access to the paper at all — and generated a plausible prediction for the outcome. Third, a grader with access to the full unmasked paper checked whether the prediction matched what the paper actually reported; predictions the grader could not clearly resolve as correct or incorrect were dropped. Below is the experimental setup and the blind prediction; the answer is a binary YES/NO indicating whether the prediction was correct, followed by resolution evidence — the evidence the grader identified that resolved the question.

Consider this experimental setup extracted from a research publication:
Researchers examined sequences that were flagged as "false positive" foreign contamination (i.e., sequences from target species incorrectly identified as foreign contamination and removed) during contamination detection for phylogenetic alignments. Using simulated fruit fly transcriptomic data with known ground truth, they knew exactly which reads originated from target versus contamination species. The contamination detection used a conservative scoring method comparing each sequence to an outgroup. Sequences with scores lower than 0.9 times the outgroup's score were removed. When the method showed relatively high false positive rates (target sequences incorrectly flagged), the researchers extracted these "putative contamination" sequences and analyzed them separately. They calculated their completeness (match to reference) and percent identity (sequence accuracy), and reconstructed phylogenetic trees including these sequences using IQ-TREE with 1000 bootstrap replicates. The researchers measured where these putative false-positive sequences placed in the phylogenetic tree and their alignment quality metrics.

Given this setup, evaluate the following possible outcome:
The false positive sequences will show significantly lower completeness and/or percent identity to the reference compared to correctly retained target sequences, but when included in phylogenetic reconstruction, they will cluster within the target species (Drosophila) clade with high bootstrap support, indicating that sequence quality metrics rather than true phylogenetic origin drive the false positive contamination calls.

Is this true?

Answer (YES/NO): NO